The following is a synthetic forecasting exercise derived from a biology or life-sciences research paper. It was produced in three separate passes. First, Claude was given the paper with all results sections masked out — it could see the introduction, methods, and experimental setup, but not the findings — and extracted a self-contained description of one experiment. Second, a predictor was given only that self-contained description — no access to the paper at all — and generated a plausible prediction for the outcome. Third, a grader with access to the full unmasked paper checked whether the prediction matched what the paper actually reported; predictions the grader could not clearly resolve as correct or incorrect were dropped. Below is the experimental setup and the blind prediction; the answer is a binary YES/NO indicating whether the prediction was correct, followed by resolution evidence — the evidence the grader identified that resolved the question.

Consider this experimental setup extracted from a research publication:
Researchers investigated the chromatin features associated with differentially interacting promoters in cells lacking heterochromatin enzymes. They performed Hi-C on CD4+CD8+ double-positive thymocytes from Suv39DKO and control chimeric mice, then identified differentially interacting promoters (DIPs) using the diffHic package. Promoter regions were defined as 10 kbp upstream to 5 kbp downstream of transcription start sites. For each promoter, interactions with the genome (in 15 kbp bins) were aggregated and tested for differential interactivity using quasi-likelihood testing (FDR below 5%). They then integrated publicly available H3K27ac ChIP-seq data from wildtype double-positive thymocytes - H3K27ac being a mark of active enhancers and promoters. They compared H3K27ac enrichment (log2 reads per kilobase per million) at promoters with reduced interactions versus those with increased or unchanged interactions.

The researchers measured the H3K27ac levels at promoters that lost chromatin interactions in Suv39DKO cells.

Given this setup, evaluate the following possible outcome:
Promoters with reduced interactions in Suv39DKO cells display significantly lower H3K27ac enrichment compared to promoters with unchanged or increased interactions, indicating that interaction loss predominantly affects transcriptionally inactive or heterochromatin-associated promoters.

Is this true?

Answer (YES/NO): NO